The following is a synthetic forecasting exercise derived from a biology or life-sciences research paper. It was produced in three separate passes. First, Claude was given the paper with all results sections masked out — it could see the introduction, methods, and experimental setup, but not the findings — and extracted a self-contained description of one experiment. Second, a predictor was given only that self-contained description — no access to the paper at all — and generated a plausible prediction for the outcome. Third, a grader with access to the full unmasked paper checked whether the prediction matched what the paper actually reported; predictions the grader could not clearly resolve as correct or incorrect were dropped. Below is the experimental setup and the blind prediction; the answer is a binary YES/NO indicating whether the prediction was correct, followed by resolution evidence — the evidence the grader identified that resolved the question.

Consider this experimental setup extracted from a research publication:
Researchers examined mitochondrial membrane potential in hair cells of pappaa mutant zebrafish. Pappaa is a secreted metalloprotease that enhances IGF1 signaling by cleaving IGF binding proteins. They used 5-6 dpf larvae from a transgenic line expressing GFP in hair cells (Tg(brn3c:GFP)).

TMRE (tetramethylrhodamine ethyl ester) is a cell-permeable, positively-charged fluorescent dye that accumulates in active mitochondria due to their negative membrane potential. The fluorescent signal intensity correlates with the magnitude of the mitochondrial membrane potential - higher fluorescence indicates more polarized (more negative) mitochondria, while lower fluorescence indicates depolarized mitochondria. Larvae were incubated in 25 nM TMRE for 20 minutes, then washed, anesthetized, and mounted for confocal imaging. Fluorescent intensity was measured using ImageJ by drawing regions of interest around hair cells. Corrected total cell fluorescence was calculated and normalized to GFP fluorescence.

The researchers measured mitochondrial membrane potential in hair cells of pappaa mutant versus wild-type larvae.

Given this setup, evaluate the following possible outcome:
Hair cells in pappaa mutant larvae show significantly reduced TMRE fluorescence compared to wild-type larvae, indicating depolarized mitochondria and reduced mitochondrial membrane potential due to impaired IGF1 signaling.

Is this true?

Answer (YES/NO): NO